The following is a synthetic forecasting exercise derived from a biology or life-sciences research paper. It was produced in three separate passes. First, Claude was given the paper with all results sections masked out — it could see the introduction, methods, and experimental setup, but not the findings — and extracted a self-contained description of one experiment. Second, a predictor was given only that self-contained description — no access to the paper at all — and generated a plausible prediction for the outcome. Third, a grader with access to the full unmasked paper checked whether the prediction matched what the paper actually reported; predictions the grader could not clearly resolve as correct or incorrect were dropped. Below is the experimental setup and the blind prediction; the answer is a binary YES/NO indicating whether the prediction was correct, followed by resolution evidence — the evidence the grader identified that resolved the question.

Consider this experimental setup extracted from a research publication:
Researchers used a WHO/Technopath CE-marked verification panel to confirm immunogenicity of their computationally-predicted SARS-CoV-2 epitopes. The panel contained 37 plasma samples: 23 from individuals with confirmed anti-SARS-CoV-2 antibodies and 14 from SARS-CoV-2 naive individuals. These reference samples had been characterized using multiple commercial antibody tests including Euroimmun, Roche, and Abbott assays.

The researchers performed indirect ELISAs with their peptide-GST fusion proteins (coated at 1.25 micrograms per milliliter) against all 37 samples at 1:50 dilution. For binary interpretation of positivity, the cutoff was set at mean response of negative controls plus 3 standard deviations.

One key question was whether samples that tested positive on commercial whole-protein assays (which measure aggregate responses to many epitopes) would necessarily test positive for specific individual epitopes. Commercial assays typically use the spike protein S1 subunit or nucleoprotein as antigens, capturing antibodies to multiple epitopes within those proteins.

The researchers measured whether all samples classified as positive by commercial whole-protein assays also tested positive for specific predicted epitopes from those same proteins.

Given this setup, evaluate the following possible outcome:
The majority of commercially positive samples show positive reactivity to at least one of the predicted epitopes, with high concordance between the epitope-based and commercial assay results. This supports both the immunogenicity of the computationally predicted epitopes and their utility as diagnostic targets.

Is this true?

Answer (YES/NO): YES